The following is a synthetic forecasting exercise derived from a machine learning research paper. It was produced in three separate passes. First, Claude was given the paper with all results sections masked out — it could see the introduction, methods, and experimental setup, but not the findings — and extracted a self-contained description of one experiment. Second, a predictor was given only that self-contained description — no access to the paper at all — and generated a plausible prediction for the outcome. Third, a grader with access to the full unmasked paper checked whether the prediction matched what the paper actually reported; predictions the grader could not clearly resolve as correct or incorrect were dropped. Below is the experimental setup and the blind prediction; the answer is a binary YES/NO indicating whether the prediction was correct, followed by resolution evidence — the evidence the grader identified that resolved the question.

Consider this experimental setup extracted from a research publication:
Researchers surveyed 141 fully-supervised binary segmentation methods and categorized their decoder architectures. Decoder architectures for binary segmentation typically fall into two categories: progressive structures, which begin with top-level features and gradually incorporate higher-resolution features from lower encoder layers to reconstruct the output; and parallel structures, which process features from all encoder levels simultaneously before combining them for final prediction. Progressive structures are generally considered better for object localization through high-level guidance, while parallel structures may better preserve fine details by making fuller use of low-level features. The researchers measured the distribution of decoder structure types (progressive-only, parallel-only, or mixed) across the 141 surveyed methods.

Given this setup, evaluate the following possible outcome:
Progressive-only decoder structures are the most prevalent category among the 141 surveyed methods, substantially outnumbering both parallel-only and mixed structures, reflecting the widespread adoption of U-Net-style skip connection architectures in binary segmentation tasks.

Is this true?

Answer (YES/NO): YES